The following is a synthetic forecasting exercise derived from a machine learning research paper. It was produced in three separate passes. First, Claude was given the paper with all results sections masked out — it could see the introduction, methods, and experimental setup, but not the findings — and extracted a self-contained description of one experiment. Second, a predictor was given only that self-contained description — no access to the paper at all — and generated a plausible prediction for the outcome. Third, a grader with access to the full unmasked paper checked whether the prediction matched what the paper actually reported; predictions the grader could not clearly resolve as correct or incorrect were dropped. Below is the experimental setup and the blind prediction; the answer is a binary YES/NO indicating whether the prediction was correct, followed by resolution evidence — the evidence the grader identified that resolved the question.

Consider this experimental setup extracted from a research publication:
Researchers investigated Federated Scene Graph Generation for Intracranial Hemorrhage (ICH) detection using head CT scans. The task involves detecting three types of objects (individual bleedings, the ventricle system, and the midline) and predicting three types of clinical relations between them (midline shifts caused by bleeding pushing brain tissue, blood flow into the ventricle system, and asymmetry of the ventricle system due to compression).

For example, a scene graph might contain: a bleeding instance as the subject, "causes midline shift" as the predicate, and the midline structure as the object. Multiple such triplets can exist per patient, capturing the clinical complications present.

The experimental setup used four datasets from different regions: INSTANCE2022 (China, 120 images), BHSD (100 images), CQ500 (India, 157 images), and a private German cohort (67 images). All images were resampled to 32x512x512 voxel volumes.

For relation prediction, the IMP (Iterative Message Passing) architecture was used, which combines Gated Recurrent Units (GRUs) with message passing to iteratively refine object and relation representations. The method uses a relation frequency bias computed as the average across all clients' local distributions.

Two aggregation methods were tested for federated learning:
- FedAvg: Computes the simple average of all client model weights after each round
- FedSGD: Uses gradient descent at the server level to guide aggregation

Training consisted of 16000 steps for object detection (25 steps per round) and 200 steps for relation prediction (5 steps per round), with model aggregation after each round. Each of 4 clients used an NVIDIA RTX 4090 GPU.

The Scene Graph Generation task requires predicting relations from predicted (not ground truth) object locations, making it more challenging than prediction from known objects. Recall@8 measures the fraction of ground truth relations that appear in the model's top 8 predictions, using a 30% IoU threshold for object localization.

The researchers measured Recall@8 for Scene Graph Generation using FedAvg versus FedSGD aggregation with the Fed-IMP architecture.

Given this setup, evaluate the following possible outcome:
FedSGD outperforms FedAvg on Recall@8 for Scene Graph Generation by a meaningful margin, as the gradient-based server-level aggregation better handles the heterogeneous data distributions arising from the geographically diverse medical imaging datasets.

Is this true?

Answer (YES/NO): NO